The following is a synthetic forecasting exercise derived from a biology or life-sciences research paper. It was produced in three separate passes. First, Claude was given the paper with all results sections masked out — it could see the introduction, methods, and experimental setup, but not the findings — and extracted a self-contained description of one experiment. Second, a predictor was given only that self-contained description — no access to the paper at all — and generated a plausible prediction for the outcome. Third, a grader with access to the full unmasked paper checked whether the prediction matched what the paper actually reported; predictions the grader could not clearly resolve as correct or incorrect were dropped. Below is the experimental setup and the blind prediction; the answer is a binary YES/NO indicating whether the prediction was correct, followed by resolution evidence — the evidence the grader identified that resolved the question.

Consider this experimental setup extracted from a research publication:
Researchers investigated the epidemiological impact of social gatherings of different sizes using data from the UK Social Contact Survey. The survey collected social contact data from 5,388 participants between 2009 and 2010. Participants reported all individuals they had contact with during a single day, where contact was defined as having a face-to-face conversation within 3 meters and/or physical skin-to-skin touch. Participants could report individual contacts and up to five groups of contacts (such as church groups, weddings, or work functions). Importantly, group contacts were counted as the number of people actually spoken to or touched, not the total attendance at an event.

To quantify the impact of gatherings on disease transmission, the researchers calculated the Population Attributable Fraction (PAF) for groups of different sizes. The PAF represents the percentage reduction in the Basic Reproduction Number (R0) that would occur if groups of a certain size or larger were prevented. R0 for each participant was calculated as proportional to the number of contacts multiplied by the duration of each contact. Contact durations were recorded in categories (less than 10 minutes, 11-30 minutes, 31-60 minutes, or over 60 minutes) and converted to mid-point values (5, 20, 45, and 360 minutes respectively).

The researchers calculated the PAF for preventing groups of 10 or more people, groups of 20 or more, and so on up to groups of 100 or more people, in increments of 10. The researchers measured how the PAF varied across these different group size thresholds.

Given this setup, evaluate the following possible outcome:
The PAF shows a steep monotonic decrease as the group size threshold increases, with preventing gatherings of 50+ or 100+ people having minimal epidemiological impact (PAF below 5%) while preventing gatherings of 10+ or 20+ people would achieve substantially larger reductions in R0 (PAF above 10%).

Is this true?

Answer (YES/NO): NO